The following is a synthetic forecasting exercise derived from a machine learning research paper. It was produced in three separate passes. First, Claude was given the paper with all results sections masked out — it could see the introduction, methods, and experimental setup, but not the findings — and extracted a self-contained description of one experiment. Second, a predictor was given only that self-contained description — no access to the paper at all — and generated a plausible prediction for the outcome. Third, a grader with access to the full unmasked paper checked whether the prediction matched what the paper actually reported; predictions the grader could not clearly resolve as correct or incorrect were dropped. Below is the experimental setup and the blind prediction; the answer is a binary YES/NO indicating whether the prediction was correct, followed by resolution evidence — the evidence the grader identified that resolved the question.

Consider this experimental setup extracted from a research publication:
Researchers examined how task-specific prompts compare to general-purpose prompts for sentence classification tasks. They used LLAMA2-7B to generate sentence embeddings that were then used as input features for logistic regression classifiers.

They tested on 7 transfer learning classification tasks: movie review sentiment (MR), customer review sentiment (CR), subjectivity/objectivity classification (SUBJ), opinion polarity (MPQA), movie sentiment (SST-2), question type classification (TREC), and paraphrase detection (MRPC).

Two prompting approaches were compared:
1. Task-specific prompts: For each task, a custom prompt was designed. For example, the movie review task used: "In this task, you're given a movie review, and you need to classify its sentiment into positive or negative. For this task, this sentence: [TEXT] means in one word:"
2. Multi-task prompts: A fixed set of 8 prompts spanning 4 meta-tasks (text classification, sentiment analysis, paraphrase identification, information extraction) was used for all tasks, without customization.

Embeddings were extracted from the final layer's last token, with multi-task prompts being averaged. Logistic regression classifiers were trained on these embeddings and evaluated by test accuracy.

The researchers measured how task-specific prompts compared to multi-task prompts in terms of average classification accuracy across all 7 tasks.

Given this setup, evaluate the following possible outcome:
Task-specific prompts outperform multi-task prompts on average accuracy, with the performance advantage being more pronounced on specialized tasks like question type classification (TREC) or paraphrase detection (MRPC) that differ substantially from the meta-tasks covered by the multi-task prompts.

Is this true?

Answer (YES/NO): NO